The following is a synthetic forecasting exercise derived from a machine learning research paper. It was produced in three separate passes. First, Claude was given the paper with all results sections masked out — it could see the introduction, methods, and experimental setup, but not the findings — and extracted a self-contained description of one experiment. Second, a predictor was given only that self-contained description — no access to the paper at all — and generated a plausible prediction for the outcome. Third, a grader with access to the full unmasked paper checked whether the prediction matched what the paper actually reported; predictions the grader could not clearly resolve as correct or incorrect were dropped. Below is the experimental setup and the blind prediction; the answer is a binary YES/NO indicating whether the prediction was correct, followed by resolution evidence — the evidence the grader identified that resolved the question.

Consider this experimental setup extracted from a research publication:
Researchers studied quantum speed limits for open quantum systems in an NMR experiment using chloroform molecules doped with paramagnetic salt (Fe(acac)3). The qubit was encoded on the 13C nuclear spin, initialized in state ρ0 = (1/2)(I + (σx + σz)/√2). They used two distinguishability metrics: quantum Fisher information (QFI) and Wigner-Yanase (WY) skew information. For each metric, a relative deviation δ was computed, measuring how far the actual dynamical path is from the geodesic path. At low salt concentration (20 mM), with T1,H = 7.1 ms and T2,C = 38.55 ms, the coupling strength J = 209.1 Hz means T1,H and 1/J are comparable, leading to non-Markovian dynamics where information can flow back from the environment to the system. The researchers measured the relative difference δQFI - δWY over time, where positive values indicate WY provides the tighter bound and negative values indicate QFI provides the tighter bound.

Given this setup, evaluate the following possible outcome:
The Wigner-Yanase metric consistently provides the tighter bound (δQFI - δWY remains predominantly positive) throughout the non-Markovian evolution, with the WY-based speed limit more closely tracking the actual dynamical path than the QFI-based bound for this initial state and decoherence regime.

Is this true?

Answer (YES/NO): NO